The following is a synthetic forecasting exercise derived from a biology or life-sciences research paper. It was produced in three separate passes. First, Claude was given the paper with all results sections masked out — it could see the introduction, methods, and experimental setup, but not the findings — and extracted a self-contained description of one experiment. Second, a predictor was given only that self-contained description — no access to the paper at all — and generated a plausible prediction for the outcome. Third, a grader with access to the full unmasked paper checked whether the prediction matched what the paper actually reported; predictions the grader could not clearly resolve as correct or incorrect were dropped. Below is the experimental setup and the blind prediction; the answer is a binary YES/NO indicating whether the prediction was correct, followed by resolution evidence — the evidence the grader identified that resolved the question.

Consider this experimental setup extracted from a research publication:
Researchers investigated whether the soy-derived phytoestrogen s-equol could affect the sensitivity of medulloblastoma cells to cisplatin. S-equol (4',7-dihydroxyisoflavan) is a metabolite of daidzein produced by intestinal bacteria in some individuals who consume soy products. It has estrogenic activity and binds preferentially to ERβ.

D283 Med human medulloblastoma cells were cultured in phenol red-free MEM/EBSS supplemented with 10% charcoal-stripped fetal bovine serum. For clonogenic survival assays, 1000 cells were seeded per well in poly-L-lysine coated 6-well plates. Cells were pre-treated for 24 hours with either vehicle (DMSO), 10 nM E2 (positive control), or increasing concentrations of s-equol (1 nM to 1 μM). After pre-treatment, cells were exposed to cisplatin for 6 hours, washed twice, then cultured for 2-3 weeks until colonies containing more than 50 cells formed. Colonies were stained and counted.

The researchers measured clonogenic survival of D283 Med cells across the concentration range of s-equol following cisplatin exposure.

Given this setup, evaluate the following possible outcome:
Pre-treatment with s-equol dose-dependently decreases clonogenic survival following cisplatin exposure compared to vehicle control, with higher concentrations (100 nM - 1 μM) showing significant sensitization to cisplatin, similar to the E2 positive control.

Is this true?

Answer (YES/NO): NO